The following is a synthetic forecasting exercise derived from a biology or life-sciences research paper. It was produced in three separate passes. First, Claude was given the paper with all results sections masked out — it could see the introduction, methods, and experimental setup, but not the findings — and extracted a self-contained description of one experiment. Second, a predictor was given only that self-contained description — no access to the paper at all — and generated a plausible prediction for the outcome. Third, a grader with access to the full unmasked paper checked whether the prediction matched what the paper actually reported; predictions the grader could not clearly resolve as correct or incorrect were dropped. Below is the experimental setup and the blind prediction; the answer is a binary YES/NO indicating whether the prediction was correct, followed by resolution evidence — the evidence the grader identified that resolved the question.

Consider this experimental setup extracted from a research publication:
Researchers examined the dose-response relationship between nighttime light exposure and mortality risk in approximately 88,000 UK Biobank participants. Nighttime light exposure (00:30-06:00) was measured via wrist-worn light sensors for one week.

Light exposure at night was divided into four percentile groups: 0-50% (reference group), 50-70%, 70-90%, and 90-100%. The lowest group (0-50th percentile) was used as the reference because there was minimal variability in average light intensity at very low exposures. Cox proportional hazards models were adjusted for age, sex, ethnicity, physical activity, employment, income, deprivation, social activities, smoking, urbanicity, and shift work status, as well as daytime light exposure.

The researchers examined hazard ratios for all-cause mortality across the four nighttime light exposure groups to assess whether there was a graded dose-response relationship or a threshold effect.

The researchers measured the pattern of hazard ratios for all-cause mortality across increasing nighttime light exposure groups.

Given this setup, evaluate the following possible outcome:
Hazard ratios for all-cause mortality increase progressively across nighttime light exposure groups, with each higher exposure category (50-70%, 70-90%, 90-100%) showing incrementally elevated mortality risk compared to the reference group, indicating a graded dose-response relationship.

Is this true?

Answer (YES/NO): NO